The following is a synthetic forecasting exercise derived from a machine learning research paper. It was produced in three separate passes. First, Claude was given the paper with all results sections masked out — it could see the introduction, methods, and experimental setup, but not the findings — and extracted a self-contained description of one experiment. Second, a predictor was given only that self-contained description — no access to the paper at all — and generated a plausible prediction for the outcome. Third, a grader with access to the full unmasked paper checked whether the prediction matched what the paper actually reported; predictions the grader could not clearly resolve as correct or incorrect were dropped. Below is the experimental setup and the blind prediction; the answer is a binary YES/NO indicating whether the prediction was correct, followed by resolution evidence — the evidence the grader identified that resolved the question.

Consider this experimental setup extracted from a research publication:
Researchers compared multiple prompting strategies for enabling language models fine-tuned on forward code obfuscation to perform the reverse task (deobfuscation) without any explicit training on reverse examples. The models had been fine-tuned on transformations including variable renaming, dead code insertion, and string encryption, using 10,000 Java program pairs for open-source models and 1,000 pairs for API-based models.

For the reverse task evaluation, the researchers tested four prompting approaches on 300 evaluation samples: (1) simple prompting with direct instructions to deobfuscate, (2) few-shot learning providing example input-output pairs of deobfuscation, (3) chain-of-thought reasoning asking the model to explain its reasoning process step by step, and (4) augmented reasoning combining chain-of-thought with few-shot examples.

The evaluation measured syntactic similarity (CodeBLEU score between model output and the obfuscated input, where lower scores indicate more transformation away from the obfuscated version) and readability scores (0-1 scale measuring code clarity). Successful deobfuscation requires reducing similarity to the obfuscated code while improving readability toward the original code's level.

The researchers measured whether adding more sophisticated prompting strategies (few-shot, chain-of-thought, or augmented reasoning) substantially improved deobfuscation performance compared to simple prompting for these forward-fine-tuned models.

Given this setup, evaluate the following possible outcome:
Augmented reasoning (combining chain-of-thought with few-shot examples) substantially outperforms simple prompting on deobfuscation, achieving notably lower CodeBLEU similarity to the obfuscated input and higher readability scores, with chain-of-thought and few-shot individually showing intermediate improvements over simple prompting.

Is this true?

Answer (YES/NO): NO